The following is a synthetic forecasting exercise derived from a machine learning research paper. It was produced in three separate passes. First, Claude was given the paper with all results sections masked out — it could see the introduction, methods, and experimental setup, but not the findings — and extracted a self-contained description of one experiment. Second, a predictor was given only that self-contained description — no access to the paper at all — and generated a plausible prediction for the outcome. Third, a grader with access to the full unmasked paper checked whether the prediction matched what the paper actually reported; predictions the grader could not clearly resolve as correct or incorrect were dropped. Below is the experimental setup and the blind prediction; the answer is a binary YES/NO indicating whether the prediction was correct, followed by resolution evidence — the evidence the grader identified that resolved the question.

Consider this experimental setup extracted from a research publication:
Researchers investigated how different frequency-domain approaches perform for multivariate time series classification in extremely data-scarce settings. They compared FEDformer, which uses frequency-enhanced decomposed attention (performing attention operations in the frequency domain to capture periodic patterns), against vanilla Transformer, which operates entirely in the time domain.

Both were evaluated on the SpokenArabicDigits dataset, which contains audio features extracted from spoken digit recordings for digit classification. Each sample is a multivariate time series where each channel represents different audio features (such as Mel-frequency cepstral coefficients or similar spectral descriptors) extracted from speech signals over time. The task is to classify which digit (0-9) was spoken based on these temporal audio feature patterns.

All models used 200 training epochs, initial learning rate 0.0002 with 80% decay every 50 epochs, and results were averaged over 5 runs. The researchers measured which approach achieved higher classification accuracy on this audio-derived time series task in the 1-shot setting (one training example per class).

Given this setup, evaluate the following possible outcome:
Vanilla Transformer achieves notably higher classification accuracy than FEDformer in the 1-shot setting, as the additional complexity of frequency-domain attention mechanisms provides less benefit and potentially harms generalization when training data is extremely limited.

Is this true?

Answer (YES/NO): YES